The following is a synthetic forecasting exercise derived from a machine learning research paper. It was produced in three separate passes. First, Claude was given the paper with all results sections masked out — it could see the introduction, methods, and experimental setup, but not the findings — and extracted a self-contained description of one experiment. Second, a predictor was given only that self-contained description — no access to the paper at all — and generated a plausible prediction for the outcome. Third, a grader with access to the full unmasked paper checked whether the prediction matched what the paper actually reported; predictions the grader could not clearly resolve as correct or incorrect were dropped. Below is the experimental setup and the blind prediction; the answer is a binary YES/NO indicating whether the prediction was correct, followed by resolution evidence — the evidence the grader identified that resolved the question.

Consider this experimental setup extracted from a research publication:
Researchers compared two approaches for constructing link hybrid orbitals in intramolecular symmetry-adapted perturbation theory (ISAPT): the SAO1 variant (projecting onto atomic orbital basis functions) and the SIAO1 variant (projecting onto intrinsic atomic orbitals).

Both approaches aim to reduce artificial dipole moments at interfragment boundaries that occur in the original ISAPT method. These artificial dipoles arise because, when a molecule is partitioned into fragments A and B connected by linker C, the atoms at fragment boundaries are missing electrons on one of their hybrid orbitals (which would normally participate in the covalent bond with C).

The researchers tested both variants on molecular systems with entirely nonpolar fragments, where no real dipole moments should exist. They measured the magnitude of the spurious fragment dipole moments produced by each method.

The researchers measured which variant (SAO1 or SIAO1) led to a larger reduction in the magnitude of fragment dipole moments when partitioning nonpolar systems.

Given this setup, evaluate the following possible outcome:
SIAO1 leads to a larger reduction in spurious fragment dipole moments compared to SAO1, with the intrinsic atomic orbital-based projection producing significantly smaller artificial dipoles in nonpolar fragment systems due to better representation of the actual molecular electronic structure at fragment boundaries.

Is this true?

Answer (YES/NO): NO